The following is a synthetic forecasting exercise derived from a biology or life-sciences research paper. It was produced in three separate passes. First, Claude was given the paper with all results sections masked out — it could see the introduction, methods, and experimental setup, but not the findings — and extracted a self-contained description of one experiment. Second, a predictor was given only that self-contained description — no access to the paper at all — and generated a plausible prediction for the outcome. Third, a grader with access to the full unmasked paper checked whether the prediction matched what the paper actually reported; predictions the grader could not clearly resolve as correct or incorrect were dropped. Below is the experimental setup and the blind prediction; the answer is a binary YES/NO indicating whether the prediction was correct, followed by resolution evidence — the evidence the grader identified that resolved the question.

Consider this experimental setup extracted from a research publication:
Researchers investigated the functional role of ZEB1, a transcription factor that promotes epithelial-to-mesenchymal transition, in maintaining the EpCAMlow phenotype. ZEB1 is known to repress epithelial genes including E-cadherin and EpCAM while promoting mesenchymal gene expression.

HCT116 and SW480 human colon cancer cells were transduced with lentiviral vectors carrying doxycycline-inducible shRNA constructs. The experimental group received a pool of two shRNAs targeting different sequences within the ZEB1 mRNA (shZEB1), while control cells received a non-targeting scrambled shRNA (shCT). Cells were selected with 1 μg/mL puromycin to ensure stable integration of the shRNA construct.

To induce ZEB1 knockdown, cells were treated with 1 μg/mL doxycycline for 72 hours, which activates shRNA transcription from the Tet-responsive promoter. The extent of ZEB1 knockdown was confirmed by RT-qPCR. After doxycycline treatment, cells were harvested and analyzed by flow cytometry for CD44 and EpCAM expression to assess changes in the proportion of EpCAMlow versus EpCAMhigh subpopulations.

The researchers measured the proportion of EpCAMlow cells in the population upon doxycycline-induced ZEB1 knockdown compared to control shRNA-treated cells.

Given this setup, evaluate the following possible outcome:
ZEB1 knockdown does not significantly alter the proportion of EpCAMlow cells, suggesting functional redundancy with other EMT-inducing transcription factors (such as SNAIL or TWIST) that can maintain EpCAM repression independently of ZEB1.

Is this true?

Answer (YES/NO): NO